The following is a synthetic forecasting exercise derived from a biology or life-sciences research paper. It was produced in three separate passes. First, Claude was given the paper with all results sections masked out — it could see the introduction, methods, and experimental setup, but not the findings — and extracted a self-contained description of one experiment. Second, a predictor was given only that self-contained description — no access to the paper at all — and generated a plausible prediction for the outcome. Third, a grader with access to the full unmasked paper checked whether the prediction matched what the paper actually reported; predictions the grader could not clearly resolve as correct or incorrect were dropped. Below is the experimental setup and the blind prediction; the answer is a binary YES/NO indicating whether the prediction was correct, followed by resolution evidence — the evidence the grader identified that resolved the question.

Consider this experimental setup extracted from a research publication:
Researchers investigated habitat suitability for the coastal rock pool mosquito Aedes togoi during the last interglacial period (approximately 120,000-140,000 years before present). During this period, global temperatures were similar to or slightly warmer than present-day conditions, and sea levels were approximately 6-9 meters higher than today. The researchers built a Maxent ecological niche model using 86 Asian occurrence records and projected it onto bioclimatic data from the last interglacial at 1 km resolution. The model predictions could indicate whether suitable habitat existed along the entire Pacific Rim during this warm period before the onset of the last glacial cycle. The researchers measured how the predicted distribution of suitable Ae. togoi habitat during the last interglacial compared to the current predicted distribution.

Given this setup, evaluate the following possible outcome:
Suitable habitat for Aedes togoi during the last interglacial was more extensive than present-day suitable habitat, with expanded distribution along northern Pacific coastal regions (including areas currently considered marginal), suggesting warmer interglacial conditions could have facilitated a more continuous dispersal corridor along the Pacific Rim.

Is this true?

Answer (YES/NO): NO